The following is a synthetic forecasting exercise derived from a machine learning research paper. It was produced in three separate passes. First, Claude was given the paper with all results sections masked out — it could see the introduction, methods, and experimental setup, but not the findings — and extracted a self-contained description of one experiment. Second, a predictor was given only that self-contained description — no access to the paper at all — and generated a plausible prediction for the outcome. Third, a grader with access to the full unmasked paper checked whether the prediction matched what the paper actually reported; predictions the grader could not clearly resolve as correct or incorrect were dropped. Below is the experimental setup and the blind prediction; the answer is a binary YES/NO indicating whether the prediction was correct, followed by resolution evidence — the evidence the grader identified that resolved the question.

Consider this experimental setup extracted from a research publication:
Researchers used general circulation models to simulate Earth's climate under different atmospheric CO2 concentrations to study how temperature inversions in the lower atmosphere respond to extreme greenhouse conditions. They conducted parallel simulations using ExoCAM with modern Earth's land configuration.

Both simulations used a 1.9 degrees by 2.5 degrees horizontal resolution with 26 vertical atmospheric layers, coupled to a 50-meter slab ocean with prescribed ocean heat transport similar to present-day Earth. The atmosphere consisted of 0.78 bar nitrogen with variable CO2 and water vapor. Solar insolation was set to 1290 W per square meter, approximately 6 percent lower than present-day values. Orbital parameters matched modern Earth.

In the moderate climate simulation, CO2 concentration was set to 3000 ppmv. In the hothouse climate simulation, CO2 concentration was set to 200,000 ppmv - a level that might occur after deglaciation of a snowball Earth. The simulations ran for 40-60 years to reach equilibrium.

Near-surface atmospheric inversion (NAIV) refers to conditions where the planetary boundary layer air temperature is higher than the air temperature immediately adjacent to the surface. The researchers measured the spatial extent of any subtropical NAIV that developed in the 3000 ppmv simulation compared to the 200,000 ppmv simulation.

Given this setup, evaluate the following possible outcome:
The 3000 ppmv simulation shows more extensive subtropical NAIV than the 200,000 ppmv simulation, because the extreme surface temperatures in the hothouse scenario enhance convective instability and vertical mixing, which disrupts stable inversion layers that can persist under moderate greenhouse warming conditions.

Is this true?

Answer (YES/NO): NO